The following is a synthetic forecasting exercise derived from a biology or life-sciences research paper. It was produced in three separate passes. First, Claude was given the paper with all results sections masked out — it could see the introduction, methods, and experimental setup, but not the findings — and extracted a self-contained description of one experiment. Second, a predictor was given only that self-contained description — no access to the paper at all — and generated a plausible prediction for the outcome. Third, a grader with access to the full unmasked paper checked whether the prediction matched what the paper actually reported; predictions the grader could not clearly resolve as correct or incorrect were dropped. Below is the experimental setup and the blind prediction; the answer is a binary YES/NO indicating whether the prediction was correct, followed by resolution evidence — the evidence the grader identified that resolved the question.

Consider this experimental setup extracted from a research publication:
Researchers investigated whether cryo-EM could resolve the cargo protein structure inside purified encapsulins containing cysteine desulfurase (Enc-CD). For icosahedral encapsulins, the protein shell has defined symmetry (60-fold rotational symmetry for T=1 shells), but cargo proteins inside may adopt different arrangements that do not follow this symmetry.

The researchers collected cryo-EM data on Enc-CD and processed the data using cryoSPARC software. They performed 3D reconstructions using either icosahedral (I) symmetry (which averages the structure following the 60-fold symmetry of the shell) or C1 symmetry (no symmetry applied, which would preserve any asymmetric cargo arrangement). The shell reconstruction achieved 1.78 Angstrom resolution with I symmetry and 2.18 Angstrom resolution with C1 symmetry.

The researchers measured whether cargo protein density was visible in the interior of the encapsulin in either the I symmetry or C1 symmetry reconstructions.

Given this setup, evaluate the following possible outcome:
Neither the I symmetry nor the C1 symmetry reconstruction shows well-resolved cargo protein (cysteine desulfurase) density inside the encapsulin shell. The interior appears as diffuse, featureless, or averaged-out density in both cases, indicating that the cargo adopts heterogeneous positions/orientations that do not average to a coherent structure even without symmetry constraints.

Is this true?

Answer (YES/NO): NO